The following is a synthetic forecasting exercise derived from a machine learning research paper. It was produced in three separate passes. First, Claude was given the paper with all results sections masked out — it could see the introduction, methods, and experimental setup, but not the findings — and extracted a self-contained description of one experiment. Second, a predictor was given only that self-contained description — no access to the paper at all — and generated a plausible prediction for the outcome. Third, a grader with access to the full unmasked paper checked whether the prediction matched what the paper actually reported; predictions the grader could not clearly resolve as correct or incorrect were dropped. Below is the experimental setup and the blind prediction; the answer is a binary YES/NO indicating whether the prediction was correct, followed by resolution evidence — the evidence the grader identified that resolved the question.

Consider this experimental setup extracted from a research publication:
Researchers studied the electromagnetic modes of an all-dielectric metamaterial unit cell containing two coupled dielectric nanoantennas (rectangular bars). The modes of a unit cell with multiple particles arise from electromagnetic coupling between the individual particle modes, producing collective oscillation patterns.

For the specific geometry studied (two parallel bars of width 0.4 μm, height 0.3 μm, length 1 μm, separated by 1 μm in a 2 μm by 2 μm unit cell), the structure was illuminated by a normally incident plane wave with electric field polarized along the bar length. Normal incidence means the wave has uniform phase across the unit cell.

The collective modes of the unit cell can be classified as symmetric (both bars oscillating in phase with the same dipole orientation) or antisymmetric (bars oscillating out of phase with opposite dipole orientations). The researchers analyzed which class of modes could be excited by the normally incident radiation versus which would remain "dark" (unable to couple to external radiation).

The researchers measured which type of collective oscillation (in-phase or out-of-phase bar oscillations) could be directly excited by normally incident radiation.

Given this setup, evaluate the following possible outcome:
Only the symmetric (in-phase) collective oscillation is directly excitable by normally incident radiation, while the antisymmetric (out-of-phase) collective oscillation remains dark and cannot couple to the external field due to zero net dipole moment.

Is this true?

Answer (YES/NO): YES